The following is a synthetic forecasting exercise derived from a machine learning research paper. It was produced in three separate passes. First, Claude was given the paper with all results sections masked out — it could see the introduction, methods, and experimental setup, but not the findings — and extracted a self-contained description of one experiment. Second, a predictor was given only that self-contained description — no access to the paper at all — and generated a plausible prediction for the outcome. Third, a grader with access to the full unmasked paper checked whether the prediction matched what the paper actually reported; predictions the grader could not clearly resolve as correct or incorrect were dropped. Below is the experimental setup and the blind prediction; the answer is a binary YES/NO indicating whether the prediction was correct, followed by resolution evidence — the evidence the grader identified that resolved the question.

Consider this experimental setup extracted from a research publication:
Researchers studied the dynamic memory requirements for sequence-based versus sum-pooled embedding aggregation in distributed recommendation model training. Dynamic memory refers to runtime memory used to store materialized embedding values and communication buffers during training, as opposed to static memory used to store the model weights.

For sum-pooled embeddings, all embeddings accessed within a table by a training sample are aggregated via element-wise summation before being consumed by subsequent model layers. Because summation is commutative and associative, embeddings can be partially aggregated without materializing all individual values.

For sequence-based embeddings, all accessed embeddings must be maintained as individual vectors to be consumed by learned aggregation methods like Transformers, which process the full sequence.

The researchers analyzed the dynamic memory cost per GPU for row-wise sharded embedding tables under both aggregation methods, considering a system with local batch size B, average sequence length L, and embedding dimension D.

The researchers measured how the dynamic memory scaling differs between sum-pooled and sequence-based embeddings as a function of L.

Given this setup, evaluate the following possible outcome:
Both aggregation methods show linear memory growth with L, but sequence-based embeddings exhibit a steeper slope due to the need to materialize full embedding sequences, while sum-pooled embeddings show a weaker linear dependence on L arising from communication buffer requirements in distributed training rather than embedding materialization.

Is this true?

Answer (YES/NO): NO